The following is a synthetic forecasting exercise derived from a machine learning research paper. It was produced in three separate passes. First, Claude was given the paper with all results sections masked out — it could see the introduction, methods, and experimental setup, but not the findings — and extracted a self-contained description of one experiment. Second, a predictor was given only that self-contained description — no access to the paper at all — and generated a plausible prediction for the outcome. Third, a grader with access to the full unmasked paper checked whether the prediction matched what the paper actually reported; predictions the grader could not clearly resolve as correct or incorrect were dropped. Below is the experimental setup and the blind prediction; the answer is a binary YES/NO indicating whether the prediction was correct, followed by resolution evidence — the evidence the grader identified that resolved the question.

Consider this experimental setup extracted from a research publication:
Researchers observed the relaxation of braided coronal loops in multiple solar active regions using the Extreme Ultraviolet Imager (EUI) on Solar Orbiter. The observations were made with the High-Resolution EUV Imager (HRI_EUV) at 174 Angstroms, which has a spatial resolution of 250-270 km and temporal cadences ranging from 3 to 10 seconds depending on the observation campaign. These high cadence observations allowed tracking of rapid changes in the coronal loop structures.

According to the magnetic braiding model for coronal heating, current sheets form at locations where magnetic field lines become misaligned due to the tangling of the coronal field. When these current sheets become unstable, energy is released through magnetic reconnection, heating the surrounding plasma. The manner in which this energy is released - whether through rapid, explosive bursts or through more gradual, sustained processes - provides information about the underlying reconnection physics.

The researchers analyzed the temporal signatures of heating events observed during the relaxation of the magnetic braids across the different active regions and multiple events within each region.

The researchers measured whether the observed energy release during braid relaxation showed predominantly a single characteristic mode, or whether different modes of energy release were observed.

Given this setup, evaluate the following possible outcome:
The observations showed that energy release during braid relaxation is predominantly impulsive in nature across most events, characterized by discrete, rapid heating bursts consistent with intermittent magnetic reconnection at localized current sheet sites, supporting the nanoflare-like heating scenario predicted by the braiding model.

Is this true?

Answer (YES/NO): NO